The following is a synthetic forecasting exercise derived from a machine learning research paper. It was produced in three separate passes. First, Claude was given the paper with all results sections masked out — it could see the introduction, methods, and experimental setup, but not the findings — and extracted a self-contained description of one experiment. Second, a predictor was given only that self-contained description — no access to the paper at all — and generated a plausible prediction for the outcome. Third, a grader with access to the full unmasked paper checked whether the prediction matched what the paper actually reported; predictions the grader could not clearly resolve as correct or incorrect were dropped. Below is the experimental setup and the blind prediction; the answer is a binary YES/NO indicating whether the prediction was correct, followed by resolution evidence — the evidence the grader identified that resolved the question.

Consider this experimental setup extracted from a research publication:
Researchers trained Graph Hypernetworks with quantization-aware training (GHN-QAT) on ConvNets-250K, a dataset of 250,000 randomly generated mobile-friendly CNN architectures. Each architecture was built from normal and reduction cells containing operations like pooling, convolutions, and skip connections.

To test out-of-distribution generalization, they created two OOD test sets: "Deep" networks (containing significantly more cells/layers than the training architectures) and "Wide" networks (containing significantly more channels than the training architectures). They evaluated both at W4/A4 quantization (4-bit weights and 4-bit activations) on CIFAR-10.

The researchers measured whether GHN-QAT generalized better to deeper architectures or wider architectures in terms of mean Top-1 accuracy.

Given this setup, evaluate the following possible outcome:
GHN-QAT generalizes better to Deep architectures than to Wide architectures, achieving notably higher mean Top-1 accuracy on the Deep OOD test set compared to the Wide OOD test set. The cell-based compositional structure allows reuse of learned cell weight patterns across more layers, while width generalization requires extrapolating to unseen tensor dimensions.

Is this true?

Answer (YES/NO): NO